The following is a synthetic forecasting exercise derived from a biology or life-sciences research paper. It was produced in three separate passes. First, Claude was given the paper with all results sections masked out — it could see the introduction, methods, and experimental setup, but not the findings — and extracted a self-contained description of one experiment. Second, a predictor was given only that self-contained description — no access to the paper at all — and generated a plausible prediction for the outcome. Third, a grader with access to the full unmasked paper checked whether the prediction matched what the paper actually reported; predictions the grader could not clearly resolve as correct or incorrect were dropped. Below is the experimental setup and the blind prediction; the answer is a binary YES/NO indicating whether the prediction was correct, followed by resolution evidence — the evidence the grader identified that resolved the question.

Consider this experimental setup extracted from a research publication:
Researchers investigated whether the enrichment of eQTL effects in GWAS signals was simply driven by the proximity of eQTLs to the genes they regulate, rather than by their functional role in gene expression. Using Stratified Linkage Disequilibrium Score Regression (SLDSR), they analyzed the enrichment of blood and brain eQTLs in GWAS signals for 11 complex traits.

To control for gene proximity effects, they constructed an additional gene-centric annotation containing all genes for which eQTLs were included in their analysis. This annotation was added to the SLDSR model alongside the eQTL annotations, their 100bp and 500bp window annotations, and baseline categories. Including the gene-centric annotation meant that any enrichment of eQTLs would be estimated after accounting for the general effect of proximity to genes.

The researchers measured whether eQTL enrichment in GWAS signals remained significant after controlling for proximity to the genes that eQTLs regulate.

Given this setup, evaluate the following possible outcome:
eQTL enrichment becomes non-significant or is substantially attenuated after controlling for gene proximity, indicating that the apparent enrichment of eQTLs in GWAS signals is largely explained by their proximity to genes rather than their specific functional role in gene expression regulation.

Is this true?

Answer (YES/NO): NO